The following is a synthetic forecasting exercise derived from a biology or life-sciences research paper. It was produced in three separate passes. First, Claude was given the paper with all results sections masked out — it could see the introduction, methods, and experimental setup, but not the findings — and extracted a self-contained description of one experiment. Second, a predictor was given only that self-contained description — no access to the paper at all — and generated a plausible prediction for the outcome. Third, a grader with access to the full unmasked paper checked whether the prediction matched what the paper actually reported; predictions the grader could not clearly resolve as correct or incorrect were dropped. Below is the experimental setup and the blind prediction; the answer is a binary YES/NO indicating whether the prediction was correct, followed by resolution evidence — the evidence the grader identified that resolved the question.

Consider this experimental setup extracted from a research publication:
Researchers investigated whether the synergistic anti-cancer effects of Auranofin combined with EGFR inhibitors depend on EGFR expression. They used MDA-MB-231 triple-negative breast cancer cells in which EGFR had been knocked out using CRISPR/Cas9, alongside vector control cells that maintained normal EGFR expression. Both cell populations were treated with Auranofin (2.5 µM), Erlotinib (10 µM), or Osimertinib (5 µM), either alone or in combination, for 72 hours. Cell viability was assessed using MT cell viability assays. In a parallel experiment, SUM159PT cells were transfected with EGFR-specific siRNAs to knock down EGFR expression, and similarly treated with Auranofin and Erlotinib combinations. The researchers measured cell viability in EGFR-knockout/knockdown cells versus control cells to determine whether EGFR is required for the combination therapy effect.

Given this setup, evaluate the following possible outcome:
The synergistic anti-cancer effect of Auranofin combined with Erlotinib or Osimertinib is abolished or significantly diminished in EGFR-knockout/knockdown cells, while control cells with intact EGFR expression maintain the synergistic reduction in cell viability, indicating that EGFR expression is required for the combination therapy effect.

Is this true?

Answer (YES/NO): YES